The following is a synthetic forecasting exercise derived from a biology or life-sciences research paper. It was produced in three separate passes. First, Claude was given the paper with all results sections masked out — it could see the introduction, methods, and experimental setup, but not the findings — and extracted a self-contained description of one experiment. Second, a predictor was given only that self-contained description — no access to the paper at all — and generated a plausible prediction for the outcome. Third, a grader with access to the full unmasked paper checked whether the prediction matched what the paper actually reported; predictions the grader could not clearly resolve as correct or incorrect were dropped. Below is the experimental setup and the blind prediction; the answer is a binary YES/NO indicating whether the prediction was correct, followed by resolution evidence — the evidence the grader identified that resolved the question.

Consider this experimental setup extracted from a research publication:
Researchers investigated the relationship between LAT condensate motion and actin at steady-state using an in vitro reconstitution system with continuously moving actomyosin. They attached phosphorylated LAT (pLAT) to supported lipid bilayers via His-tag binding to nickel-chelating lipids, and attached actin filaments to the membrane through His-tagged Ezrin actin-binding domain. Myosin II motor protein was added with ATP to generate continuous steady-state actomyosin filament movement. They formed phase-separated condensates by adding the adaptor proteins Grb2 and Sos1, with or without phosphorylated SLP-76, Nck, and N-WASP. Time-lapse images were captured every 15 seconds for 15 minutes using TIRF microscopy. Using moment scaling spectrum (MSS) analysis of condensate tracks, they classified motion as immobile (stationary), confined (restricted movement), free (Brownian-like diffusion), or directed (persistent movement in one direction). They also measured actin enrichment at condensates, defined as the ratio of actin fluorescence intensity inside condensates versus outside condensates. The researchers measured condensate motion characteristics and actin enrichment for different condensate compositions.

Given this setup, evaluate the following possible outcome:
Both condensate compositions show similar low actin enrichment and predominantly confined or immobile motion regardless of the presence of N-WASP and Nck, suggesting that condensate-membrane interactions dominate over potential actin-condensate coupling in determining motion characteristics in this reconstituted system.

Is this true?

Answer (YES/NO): NO